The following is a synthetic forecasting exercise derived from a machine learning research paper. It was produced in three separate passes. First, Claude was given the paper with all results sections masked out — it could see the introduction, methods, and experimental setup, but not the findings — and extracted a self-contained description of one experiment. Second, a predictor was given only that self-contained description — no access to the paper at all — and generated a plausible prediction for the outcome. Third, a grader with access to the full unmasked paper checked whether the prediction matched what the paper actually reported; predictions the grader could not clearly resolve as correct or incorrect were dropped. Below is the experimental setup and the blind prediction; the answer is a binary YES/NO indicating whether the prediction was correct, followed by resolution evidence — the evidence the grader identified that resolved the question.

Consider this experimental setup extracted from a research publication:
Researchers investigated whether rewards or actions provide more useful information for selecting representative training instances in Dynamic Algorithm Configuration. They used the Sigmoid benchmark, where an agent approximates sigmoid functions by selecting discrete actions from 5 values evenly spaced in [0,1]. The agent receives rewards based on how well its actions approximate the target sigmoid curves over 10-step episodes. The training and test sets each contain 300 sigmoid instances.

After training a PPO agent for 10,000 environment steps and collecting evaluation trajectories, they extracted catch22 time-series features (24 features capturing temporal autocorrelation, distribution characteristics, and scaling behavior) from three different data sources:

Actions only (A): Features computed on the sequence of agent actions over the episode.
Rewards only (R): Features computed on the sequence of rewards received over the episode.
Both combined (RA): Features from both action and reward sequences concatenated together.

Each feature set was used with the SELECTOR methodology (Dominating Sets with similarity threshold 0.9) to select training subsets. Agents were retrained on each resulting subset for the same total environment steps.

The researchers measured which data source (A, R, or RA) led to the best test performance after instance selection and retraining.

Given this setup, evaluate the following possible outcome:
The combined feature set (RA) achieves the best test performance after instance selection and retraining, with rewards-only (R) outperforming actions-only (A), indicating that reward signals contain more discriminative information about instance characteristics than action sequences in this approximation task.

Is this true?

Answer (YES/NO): NO